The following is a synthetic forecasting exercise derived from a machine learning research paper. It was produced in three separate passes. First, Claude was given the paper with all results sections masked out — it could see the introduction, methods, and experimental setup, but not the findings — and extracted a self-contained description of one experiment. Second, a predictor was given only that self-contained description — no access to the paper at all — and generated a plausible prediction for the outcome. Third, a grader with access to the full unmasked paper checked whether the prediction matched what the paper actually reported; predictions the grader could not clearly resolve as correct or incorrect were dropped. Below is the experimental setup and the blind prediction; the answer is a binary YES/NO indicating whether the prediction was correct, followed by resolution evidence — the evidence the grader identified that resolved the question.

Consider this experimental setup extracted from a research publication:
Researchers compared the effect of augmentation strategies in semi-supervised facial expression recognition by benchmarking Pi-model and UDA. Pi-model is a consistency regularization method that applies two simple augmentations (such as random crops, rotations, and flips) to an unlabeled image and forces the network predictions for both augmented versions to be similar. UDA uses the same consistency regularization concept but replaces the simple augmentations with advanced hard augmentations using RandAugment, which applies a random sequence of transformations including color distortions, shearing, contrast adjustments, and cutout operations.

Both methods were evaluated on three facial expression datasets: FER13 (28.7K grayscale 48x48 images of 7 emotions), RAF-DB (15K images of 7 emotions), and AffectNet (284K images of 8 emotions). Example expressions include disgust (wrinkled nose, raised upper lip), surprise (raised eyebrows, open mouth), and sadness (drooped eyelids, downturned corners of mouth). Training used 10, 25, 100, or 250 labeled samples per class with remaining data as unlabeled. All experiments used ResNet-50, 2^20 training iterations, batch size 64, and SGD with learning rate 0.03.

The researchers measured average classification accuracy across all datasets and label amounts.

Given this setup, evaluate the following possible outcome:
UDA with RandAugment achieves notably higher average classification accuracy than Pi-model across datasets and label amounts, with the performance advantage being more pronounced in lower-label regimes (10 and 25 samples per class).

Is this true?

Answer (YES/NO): YES